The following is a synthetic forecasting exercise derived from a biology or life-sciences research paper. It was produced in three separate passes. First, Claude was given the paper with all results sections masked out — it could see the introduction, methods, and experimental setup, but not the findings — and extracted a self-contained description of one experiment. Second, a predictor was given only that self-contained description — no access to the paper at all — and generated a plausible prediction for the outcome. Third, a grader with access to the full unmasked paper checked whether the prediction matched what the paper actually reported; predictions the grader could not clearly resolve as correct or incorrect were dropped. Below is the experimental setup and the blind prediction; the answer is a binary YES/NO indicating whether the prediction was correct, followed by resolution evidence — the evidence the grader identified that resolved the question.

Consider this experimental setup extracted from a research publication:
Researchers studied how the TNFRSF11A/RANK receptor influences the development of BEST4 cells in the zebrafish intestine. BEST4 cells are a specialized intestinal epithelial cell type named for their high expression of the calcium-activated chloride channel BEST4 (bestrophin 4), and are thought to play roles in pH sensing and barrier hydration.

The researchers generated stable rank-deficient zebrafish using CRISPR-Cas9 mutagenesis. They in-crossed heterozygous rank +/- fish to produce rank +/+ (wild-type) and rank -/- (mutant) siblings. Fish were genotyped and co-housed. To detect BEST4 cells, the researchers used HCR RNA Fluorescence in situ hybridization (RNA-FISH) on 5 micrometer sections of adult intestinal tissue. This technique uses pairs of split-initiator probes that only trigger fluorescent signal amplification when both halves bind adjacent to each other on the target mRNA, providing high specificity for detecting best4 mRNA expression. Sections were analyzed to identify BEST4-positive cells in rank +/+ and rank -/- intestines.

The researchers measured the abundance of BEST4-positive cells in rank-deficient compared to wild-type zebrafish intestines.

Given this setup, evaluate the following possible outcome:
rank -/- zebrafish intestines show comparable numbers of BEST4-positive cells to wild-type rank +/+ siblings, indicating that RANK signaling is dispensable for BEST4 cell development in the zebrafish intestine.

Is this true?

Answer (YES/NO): NO